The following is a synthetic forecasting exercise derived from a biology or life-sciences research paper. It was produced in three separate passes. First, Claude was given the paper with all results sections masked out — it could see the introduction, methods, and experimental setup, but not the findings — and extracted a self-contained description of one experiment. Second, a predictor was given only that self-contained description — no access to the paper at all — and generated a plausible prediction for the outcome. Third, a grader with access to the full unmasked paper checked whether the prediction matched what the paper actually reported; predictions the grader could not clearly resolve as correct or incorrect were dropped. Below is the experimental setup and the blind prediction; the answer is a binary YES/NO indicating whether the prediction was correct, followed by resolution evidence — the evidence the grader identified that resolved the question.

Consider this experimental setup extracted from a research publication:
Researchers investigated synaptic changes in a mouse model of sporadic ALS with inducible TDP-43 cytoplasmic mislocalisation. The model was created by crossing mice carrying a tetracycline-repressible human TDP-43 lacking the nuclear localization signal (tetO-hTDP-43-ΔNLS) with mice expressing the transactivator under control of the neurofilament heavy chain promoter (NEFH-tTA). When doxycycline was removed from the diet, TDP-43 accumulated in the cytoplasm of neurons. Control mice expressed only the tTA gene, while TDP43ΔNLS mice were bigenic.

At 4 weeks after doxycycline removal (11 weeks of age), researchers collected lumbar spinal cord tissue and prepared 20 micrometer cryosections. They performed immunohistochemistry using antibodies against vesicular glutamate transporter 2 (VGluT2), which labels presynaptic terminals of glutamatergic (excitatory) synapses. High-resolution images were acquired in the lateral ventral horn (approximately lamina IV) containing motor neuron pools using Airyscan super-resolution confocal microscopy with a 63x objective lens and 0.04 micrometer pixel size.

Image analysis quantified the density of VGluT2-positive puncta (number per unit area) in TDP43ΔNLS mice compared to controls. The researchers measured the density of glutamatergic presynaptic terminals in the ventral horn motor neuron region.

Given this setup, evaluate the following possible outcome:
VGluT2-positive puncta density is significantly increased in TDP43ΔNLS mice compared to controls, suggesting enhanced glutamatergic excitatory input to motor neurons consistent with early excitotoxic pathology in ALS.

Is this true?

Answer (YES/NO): NO